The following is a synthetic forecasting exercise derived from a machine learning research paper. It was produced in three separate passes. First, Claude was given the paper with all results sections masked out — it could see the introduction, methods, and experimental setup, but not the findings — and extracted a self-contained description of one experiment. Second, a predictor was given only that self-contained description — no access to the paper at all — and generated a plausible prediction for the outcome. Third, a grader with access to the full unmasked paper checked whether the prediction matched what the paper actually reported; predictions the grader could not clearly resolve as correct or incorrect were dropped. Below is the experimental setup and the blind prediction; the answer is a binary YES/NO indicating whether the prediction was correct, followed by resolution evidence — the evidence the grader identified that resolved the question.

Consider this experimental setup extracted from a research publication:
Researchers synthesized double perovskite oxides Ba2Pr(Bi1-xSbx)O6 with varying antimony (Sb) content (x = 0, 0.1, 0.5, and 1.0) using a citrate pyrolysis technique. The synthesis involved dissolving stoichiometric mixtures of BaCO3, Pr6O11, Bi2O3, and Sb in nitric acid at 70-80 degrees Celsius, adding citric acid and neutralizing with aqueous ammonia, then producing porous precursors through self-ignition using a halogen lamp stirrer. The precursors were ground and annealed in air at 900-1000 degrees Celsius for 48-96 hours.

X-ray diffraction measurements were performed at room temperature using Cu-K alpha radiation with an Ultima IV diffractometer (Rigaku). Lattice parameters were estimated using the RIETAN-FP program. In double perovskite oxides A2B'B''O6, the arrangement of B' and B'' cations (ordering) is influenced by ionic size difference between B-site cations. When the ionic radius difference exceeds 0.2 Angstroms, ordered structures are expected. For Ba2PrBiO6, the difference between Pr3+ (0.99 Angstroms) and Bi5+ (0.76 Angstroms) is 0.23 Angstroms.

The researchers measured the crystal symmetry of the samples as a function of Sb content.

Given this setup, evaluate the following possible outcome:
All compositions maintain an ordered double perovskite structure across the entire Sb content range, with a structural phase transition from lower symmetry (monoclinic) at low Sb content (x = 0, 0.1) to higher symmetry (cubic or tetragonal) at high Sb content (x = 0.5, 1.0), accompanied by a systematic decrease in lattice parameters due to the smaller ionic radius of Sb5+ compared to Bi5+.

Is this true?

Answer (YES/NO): NO